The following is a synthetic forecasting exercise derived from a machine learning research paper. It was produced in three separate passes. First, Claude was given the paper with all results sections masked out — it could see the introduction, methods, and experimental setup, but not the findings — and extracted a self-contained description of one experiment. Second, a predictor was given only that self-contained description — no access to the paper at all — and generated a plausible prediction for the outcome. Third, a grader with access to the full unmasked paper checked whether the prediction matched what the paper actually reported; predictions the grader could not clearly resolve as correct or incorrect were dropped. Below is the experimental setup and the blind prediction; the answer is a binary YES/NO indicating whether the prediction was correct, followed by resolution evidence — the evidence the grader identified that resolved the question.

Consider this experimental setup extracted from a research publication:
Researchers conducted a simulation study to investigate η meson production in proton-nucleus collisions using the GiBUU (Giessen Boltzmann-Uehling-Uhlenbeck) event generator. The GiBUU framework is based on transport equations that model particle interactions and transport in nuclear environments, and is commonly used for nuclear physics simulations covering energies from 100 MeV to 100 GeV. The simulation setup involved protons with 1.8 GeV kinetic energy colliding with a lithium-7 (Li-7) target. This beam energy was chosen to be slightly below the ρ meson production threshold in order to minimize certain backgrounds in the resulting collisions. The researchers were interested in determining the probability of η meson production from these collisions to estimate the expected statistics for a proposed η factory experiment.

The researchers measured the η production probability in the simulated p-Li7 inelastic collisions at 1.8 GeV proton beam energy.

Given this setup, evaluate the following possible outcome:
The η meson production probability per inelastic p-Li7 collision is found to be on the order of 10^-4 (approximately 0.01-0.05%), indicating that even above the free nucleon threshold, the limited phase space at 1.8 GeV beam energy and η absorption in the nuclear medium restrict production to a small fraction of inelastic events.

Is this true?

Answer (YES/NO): NO